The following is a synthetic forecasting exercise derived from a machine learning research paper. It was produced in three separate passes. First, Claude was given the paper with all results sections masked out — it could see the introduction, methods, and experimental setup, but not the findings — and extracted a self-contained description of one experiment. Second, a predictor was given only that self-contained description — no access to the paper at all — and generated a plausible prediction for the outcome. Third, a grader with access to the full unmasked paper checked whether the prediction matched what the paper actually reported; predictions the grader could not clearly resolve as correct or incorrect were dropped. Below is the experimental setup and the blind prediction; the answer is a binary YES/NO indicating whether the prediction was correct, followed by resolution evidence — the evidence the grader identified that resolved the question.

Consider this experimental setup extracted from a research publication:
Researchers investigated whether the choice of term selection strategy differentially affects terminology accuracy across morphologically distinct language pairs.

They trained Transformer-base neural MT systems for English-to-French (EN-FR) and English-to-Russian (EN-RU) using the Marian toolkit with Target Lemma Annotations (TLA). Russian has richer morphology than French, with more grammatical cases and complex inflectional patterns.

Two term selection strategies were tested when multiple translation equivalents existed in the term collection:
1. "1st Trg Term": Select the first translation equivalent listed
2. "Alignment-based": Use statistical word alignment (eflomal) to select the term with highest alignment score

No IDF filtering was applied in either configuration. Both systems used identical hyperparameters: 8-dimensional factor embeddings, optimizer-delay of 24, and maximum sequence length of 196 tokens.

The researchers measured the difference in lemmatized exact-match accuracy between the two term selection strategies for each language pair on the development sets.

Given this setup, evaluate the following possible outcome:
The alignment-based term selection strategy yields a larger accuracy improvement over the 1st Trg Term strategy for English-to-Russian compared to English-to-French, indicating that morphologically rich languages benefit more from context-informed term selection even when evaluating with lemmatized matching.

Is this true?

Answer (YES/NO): YES